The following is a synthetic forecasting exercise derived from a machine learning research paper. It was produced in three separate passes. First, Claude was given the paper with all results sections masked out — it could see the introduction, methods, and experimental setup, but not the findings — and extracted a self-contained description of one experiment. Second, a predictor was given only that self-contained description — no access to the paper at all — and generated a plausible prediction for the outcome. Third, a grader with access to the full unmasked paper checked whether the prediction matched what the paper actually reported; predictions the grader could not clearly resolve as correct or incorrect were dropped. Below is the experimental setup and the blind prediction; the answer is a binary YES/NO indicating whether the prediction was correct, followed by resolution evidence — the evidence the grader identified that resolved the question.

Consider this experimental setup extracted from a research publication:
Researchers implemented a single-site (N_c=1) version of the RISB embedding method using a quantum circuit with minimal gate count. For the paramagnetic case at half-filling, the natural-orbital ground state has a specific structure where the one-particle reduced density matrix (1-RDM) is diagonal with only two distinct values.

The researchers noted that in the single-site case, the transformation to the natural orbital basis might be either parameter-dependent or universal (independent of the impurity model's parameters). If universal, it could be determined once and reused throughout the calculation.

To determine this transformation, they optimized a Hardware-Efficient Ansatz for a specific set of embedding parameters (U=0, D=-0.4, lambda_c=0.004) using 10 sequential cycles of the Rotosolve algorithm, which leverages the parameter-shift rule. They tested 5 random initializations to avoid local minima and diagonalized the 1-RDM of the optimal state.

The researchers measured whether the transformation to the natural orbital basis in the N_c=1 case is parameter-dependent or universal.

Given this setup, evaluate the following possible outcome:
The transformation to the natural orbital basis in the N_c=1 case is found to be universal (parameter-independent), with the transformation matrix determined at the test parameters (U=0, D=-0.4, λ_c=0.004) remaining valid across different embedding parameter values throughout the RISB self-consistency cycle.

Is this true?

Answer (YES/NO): YES